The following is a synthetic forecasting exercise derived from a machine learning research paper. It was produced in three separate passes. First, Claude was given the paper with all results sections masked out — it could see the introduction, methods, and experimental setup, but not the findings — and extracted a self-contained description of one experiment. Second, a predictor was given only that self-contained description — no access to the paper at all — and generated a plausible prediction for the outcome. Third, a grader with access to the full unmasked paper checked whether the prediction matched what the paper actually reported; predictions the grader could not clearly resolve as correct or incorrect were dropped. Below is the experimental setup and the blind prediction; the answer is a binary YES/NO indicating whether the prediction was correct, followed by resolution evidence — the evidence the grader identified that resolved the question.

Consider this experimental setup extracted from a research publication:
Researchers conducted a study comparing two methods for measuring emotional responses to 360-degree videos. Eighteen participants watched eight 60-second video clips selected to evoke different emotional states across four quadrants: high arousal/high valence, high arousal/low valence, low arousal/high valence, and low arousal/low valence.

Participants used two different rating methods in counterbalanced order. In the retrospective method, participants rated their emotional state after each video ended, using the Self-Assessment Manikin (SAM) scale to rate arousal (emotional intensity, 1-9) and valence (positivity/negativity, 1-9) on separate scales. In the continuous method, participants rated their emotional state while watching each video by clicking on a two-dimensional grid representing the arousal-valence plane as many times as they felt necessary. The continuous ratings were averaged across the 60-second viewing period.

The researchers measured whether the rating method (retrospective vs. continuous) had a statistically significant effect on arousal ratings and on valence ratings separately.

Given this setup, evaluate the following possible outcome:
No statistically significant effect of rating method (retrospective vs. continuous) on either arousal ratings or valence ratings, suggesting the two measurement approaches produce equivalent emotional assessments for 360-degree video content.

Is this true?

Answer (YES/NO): NO